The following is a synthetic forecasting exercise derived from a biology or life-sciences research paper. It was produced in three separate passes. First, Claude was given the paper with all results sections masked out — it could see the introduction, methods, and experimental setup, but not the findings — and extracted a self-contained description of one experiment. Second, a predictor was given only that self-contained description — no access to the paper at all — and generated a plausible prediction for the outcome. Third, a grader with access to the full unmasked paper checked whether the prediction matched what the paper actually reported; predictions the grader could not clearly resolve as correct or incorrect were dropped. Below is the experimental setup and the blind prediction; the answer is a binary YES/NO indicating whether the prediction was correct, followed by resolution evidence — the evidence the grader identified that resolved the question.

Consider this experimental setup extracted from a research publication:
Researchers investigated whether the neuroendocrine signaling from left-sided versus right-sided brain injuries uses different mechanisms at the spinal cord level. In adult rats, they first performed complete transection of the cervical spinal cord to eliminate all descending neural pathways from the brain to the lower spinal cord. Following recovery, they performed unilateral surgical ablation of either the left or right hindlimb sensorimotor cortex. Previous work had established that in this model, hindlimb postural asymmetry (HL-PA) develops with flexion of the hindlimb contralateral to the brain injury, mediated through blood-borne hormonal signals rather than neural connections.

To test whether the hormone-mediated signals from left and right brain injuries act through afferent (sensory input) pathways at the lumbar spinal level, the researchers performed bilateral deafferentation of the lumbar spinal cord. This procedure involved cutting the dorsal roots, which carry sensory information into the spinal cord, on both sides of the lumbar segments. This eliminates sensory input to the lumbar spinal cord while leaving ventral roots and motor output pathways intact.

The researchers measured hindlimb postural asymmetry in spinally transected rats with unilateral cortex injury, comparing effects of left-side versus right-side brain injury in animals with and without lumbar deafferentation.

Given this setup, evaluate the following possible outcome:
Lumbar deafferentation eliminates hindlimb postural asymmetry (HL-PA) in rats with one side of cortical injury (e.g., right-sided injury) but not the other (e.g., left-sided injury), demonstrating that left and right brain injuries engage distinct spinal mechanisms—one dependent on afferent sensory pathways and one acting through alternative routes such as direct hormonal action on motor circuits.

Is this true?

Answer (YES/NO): NO